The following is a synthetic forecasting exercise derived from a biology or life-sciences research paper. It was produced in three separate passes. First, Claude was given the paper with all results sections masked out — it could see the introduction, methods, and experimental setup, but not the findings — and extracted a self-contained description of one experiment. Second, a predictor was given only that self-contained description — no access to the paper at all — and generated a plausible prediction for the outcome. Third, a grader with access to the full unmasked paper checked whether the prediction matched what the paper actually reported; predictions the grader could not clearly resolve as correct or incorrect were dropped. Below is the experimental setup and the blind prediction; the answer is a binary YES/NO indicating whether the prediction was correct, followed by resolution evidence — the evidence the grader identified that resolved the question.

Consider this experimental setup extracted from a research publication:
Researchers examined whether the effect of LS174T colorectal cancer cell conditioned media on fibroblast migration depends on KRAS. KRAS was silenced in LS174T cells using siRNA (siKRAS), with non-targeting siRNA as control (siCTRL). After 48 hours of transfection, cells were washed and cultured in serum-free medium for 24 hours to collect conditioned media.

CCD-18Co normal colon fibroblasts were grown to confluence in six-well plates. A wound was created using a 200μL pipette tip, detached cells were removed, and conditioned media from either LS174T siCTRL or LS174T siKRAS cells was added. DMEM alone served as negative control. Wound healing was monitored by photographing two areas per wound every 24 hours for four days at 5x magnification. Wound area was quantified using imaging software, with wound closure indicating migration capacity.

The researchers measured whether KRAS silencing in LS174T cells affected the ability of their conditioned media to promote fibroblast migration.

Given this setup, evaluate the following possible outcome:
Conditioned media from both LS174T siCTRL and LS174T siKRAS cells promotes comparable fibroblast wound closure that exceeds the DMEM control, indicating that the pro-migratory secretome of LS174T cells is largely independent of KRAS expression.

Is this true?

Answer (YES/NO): YES